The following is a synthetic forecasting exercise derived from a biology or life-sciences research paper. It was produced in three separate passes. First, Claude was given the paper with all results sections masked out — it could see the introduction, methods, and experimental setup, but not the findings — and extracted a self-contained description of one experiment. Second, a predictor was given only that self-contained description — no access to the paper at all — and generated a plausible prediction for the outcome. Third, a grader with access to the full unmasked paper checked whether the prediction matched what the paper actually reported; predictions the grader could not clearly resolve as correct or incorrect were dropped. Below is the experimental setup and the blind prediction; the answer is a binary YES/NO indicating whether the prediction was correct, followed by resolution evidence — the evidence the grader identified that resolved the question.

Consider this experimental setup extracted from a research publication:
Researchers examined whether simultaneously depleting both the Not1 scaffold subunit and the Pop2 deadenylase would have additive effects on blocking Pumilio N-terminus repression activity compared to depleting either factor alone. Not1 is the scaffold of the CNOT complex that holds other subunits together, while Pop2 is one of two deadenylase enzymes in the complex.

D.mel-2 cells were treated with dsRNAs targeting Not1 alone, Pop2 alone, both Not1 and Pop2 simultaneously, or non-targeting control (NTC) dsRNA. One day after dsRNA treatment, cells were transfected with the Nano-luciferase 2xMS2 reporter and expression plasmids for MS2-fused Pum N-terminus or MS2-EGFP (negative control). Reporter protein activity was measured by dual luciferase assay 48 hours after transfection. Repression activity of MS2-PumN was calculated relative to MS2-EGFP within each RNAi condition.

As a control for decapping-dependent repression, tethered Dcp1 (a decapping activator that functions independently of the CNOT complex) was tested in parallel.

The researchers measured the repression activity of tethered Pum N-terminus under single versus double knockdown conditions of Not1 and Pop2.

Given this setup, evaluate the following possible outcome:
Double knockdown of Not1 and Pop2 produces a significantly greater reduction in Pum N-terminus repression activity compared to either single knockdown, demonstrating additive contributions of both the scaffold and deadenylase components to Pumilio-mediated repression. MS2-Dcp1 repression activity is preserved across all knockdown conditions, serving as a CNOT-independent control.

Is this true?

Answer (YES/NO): NO